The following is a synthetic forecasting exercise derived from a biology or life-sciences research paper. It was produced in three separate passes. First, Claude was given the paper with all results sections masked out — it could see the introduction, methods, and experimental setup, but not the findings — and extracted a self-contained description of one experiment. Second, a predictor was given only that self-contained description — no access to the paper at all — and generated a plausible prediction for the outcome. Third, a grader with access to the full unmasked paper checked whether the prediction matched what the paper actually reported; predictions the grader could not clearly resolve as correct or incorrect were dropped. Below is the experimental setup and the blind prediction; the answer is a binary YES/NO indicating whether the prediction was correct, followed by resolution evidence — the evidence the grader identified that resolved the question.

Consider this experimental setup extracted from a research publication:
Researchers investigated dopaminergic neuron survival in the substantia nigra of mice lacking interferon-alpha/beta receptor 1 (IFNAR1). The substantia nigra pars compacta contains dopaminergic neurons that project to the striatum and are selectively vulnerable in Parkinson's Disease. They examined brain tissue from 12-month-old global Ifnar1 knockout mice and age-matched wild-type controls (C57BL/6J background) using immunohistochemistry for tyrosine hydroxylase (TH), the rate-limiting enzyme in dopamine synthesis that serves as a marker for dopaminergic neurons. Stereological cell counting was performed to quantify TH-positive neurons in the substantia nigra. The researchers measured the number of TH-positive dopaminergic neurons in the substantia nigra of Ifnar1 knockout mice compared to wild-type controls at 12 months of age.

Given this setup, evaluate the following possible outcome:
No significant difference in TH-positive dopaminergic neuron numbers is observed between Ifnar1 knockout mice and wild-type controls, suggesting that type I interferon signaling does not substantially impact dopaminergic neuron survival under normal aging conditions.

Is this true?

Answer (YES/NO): NO